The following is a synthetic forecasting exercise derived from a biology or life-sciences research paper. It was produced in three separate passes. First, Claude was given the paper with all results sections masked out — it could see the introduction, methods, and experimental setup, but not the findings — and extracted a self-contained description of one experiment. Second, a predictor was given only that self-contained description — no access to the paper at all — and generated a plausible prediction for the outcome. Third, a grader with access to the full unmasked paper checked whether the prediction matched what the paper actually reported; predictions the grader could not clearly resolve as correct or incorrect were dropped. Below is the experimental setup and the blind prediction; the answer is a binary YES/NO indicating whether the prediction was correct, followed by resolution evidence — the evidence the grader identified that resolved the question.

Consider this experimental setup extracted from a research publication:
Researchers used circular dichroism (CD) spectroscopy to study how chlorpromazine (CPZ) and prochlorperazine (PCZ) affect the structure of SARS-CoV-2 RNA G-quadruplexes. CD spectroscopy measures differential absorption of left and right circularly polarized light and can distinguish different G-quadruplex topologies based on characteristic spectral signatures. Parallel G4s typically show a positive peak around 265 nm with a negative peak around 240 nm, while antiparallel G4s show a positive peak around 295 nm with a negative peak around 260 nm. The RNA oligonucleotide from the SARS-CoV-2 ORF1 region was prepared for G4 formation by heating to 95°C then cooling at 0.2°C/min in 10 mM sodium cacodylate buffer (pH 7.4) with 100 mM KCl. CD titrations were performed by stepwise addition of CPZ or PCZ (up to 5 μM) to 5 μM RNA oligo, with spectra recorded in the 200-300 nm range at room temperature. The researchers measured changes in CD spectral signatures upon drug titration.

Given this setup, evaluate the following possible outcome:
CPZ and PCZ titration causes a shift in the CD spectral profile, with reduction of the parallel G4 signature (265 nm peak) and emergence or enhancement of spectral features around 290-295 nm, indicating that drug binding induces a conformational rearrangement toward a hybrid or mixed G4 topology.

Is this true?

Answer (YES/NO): NO